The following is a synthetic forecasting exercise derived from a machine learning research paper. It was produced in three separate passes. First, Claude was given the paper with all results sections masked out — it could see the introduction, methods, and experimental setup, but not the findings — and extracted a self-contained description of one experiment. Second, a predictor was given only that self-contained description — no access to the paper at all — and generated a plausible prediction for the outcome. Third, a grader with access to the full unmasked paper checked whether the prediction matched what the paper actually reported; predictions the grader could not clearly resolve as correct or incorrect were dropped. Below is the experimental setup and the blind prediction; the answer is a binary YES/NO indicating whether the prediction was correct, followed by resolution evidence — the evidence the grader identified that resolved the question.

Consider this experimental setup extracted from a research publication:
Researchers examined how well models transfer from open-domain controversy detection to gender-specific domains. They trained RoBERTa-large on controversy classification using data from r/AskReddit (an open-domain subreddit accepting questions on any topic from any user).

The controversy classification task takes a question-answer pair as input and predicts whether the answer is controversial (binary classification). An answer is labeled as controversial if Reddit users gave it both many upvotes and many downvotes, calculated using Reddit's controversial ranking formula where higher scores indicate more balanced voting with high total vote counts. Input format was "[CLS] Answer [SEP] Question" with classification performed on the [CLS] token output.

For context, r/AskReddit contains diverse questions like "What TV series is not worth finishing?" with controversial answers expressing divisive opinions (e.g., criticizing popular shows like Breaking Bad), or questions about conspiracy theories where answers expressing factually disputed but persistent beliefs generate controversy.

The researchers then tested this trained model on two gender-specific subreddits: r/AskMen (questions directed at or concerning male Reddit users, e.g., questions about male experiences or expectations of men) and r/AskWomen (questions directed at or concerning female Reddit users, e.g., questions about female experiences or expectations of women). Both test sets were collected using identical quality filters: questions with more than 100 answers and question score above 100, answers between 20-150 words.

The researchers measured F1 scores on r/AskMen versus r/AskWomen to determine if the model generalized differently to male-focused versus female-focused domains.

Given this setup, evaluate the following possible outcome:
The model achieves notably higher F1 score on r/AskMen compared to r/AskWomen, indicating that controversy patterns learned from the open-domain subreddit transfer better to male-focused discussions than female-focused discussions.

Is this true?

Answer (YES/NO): YES